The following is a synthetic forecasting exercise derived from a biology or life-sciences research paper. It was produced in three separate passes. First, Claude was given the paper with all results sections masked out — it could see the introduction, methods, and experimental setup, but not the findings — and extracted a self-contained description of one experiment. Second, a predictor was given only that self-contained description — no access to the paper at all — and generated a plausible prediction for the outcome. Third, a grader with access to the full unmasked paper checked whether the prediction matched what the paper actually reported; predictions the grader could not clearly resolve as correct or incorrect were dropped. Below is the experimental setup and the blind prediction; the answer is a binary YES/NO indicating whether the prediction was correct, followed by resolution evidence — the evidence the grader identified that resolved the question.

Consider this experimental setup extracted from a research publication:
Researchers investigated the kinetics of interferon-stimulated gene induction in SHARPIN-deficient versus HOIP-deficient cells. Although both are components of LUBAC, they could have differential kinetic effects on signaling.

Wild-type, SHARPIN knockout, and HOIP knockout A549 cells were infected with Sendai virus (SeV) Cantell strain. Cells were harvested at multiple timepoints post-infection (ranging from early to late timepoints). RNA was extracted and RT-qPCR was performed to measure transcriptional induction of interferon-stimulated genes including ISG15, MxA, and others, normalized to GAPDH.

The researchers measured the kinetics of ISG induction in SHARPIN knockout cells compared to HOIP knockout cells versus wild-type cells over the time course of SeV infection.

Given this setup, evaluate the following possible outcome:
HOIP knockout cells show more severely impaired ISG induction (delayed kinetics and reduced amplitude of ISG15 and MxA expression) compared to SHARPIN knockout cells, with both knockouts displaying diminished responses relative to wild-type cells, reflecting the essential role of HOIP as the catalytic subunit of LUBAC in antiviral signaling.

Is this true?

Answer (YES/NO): NO